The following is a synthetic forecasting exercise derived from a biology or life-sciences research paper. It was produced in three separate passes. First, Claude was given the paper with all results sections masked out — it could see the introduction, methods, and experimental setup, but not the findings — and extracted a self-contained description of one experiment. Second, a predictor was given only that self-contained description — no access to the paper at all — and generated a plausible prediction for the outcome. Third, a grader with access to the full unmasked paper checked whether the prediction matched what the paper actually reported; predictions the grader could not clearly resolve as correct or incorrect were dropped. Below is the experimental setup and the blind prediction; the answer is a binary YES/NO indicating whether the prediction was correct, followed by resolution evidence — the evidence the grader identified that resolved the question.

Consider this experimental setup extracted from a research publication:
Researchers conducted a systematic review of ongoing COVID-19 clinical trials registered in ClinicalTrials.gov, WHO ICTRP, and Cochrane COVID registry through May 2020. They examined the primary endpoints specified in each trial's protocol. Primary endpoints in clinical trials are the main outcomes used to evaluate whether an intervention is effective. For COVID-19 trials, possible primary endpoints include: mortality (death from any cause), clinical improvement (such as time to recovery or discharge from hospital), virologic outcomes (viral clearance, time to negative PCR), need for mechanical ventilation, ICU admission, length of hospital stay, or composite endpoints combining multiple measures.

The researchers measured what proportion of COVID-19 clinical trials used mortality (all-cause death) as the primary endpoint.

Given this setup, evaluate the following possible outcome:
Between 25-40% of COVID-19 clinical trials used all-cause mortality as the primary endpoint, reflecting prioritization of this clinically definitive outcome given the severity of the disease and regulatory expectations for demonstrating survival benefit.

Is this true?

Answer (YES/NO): NO